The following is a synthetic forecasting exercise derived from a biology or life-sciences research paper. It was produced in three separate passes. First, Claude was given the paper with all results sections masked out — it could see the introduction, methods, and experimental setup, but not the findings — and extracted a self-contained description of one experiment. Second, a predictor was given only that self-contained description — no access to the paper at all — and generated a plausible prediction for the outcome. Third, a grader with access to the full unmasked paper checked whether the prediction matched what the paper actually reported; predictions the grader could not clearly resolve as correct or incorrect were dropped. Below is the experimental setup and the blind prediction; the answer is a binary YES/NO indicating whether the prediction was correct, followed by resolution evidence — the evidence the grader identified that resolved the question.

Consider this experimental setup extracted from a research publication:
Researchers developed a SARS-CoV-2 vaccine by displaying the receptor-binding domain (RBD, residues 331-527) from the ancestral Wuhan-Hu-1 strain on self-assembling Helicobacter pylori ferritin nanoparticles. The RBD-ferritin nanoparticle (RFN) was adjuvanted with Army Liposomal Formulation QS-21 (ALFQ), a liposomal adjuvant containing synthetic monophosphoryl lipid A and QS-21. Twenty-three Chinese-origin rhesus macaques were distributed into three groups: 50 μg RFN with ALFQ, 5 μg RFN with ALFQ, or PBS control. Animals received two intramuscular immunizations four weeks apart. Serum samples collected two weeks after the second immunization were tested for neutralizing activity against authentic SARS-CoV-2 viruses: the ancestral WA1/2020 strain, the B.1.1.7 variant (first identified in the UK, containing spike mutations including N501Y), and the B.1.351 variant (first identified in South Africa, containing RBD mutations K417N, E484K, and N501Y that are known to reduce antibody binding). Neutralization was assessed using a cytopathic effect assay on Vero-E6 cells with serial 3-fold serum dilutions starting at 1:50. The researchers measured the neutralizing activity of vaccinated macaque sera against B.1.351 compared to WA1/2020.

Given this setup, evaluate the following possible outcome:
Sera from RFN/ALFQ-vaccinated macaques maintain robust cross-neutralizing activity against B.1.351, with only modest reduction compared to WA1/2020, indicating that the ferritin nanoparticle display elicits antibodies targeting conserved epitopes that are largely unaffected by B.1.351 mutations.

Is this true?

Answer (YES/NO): YES